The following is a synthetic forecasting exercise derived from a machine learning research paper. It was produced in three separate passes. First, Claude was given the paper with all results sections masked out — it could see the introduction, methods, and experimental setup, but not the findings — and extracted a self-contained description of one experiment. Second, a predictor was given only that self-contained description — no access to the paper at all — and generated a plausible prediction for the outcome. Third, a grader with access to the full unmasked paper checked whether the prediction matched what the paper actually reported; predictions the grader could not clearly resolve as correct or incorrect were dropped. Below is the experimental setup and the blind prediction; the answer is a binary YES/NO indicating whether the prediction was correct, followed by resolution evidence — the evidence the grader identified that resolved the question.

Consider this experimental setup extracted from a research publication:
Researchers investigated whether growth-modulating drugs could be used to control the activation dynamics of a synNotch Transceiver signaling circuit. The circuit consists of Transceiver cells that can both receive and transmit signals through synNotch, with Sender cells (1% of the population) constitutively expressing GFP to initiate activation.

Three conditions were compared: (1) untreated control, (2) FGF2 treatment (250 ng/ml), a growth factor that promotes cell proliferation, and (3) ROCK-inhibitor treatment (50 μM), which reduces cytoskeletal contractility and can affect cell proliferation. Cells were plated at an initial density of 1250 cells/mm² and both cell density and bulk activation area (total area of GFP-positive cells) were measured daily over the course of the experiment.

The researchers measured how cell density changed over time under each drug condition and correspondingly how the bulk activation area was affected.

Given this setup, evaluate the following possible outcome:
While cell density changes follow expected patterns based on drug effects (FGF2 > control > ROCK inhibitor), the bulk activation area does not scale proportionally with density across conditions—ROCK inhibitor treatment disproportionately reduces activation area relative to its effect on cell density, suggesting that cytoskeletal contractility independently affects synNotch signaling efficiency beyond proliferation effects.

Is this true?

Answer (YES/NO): NO